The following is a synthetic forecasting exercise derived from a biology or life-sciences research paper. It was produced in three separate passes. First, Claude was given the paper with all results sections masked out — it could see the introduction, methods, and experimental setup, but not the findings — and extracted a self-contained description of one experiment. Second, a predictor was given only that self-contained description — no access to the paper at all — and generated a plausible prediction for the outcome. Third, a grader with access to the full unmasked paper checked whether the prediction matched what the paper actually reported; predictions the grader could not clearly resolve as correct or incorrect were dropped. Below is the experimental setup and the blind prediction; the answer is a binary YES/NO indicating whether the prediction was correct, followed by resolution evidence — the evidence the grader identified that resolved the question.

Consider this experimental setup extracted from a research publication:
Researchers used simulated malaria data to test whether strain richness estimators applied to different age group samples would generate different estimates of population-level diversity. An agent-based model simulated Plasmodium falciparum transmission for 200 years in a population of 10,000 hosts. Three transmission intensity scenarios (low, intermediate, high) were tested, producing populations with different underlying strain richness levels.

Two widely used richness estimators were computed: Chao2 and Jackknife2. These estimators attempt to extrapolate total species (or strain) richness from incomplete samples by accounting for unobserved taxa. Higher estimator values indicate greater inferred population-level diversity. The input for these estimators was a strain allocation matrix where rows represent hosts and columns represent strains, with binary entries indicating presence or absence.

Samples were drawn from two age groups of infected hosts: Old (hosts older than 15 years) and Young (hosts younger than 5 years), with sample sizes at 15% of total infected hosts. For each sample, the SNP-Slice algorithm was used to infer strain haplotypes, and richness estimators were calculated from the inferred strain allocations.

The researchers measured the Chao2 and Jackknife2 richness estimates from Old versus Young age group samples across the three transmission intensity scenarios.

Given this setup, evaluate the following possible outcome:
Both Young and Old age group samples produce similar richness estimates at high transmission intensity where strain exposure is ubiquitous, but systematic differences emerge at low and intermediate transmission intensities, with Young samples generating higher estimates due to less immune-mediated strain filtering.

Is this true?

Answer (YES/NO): NO